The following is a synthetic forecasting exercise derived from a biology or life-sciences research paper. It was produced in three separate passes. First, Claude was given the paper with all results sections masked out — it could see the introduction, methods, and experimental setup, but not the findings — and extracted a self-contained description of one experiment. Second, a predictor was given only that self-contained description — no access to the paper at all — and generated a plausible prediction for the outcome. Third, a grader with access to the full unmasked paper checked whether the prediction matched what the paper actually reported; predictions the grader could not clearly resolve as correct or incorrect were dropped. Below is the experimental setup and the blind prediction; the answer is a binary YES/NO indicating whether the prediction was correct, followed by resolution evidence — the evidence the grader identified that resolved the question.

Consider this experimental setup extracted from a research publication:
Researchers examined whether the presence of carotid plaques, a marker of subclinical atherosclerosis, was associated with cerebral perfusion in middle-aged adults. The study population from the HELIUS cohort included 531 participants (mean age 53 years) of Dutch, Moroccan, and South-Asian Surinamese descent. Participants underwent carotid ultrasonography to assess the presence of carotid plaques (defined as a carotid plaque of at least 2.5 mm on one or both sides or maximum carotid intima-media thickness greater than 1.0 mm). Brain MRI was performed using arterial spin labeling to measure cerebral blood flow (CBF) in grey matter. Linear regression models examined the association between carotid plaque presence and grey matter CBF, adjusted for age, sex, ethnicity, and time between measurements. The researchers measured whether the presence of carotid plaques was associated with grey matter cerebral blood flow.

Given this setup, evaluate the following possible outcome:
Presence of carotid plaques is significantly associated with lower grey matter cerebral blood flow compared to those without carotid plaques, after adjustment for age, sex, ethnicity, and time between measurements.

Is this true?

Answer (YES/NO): NO